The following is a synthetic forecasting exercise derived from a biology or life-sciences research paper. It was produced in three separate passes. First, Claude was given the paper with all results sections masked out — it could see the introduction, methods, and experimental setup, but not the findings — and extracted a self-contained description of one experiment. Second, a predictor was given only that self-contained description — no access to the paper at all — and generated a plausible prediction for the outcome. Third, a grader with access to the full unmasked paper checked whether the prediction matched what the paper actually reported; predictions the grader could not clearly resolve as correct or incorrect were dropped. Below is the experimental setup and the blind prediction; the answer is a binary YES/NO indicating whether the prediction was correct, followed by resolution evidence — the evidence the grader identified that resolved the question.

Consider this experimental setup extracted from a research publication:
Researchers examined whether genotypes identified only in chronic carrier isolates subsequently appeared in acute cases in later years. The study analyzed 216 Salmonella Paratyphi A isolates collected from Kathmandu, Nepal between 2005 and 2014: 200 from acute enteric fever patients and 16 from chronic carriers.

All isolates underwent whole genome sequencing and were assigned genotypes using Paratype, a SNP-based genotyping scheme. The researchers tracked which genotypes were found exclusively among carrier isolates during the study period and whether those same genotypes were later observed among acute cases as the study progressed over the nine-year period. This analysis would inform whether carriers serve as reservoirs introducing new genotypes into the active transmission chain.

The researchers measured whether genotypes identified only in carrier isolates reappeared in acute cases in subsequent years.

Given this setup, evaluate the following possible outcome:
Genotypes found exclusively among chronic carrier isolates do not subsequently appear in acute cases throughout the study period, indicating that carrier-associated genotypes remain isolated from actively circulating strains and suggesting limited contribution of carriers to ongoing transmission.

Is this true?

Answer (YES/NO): YES